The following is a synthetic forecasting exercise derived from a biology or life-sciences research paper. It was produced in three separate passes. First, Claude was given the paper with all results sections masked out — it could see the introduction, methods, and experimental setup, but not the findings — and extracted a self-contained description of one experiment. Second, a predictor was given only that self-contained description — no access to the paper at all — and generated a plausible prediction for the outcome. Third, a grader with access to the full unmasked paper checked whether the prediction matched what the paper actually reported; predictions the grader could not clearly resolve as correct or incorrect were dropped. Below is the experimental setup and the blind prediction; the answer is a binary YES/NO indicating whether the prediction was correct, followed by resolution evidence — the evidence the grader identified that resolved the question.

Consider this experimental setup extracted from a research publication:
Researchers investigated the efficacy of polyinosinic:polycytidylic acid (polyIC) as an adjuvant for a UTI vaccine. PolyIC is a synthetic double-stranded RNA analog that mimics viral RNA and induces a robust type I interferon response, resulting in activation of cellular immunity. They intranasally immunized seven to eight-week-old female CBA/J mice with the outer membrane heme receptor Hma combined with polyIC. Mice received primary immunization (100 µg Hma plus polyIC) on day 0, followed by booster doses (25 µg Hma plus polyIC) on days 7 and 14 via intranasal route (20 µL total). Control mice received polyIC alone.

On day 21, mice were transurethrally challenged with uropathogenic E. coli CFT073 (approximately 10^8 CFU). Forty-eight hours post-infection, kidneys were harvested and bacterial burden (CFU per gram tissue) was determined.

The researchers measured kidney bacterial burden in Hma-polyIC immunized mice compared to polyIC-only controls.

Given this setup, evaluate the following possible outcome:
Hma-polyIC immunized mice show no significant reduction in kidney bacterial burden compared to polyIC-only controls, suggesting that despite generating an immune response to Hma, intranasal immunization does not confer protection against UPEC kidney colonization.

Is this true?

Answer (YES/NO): YES